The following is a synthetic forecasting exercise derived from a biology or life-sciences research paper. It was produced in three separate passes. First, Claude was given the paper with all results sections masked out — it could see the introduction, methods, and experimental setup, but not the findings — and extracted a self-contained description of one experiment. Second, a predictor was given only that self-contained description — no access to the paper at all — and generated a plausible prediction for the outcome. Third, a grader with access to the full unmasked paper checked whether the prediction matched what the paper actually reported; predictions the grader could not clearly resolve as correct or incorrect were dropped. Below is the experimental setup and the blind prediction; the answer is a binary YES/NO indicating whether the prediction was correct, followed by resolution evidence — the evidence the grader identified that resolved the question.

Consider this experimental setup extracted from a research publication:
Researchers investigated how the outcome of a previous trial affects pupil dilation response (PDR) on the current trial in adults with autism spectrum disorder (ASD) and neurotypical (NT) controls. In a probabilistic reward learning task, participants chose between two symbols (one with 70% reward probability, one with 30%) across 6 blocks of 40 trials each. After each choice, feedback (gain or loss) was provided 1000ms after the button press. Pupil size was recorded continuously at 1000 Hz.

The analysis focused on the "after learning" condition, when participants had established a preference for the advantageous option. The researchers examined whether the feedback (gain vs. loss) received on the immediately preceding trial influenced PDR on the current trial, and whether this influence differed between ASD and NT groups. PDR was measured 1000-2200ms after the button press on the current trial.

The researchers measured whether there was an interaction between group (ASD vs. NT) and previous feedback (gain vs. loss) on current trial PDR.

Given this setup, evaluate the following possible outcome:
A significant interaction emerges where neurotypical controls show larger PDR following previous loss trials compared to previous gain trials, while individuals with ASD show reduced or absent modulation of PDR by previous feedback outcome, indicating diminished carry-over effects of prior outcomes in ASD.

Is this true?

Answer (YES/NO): NO